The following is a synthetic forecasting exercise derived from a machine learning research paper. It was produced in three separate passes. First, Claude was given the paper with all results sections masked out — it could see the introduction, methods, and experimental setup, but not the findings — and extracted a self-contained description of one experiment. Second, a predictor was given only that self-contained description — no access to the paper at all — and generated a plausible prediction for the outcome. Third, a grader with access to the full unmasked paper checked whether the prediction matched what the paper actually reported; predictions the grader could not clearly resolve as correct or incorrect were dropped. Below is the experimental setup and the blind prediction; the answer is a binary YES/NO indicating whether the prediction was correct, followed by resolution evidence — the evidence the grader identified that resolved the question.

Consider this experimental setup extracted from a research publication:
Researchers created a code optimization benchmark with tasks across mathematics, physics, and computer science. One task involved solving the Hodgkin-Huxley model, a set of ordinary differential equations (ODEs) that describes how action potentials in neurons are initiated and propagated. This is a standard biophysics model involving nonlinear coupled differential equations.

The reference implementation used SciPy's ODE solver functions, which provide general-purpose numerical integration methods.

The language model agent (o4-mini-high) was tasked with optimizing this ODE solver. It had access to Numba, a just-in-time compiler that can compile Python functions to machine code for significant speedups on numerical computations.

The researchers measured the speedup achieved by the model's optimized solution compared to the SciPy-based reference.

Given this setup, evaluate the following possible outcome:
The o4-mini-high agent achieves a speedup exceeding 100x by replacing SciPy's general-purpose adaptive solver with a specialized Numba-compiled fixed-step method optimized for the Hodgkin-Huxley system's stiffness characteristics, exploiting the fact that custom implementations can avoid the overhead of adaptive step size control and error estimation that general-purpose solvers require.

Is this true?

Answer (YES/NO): YES